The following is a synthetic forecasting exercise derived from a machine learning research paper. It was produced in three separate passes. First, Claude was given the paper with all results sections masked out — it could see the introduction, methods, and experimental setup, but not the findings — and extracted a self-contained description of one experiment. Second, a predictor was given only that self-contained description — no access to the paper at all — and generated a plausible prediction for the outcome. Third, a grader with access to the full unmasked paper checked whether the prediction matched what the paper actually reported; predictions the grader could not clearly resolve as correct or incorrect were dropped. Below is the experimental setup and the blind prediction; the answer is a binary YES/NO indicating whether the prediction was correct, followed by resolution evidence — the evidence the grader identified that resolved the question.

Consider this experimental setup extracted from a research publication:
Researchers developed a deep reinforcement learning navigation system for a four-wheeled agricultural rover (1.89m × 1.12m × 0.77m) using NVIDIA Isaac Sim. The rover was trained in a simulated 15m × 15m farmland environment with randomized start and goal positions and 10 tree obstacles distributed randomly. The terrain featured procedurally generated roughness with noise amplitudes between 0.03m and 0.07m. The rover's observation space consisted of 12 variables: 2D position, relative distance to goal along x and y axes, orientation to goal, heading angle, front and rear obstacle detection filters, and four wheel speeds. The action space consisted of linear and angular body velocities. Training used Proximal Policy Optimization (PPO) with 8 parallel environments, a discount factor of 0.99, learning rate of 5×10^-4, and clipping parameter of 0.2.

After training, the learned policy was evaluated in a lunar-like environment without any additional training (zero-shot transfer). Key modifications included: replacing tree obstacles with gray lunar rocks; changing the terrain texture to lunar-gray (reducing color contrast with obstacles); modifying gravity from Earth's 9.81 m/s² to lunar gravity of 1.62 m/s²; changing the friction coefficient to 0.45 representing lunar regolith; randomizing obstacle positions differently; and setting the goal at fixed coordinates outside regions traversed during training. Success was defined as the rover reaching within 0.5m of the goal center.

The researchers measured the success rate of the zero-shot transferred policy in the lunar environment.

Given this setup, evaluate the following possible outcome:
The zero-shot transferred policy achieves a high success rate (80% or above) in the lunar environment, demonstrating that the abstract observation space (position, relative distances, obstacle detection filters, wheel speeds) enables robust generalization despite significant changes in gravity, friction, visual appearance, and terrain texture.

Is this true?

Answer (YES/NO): NO